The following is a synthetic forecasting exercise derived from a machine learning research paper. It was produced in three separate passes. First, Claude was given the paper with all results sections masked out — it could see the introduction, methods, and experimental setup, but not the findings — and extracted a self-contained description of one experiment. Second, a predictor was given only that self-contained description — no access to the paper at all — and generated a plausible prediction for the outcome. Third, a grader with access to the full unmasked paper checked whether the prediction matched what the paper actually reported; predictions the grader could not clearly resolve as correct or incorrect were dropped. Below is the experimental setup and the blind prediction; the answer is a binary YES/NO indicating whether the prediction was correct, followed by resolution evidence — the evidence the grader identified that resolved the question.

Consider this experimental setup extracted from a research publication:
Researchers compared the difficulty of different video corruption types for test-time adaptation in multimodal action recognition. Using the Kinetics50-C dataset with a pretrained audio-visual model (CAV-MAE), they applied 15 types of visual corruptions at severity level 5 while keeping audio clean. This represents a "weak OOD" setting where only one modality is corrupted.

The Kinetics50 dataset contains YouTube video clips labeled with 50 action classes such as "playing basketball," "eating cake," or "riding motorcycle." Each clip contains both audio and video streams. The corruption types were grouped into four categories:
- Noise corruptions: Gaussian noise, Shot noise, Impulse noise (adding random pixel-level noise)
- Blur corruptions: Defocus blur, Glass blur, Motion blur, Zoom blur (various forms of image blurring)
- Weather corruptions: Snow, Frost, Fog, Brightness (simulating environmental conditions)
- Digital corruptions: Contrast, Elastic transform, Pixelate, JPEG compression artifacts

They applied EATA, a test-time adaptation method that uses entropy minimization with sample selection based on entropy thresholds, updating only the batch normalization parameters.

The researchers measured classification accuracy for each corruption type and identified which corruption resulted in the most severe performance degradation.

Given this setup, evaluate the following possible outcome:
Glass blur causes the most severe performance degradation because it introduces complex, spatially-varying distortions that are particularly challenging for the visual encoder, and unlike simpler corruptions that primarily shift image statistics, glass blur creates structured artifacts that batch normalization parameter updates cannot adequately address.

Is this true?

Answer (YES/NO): NO